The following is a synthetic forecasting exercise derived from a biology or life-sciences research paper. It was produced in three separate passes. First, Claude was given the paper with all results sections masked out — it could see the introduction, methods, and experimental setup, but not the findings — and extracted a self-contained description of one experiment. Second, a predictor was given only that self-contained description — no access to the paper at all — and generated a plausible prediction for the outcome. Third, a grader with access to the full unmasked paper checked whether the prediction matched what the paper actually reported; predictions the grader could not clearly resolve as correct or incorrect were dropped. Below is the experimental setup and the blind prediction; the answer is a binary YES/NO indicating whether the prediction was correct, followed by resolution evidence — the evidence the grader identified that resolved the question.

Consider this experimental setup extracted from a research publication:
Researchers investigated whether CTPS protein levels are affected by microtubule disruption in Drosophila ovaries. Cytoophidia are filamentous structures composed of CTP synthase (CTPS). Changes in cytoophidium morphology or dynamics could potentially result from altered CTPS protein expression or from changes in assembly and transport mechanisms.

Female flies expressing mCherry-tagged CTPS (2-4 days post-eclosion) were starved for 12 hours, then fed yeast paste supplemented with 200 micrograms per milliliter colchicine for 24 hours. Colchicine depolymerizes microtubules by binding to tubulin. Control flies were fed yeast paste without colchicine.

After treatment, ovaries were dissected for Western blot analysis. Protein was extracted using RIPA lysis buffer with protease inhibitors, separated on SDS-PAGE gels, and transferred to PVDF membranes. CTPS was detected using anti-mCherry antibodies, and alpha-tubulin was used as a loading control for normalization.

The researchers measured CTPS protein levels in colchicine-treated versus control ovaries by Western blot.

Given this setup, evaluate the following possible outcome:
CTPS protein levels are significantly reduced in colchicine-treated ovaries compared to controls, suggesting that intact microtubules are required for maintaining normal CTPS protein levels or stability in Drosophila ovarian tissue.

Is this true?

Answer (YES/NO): NO